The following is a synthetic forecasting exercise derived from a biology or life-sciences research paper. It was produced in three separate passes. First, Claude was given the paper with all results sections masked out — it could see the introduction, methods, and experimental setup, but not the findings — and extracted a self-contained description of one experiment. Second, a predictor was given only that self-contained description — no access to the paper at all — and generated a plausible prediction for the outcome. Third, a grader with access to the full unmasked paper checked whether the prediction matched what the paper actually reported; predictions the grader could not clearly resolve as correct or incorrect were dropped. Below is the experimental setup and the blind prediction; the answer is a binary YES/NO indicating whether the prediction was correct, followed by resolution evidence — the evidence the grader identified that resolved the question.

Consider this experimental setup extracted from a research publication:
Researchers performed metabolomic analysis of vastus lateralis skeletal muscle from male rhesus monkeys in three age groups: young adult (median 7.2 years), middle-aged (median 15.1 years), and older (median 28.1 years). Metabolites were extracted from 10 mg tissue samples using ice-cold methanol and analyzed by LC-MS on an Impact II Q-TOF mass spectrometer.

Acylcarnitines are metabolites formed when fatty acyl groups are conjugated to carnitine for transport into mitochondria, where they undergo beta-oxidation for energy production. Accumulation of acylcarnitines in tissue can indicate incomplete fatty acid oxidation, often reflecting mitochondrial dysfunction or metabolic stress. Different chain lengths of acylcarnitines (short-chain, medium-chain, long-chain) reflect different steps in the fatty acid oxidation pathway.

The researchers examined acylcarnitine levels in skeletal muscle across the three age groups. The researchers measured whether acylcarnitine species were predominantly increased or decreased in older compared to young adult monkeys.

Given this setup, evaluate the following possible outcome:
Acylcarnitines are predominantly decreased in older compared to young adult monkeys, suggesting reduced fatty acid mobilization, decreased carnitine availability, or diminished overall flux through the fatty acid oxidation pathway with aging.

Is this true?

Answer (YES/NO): NO